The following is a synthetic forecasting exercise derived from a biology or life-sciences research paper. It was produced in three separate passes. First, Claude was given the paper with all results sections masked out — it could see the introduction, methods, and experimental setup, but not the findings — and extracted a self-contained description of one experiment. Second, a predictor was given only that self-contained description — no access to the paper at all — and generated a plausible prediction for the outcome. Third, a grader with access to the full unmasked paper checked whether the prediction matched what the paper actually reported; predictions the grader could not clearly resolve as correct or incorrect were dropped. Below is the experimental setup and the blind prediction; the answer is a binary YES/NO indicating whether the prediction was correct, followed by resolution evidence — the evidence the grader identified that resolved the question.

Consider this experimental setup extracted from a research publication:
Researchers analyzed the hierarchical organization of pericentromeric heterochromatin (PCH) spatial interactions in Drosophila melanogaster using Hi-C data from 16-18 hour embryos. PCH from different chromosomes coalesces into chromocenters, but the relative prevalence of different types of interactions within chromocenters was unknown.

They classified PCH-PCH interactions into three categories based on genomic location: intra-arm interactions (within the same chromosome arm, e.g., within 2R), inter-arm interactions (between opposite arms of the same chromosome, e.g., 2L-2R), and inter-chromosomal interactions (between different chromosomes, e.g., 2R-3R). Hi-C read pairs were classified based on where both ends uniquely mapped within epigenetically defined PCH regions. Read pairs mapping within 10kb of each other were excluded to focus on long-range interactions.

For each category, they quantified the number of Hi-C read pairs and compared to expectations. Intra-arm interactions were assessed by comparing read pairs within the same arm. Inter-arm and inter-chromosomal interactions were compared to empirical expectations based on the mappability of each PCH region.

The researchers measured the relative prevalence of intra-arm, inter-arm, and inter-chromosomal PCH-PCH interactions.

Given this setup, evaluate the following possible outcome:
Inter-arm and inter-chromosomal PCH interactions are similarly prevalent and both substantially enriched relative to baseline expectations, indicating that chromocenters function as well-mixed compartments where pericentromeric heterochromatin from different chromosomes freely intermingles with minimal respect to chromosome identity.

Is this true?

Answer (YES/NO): NO